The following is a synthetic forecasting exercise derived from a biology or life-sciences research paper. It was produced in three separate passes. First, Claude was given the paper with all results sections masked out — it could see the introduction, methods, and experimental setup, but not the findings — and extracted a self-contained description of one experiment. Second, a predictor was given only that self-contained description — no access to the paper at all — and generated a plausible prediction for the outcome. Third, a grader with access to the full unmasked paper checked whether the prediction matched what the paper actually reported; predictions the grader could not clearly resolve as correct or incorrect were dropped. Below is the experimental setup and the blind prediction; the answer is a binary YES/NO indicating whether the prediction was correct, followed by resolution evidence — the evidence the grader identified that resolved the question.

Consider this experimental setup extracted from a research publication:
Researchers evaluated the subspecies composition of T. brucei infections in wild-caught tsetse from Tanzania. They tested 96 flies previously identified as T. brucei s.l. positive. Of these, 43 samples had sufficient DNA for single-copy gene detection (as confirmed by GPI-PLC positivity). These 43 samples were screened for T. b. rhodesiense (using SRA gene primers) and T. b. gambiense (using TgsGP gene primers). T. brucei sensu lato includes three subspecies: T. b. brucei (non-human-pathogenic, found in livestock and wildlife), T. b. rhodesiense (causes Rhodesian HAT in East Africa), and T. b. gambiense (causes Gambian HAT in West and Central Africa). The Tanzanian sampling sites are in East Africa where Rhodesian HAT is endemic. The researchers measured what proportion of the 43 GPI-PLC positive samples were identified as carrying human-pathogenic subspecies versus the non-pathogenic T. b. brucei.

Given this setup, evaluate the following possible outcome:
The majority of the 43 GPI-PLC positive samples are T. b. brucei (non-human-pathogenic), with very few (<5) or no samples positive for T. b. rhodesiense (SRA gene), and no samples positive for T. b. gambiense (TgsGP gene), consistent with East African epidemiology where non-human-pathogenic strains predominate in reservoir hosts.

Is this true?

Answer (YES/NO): YES